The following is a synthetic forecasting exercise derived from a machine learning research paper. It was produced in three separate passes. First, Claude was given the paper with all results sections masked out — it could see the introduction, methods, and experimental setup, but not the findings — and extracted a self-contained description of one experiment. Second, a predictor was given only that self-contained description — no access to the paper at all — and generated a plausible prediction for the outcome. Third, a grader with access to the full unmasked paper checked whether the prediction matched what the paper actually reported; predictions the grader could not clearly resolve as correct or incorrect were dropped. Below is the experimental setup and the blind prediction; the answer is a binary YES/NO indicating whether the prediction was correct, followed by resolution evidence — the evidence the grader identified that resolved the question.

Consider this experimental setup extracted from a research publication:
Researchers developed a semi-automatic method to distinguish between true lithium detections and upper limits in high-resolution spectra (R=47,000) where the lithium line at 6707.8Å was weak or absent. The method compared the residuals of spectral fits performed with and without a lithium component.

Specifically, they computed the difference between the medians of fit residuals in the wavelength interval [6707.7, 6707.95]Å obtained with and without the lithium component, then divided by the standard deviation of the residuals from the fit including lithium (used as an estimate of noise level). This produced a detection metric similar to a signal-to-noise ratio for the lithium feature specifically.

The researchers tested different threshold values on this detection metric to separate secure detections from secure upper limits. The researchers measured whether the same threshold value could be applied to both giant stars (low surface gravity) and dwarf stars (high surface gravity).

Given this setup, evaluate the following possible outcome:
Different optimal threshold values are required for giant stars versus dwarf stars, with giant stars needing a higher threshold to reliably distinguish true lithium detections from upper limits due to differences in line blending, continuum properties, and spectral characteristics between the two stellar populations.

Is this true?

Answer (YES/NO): YES